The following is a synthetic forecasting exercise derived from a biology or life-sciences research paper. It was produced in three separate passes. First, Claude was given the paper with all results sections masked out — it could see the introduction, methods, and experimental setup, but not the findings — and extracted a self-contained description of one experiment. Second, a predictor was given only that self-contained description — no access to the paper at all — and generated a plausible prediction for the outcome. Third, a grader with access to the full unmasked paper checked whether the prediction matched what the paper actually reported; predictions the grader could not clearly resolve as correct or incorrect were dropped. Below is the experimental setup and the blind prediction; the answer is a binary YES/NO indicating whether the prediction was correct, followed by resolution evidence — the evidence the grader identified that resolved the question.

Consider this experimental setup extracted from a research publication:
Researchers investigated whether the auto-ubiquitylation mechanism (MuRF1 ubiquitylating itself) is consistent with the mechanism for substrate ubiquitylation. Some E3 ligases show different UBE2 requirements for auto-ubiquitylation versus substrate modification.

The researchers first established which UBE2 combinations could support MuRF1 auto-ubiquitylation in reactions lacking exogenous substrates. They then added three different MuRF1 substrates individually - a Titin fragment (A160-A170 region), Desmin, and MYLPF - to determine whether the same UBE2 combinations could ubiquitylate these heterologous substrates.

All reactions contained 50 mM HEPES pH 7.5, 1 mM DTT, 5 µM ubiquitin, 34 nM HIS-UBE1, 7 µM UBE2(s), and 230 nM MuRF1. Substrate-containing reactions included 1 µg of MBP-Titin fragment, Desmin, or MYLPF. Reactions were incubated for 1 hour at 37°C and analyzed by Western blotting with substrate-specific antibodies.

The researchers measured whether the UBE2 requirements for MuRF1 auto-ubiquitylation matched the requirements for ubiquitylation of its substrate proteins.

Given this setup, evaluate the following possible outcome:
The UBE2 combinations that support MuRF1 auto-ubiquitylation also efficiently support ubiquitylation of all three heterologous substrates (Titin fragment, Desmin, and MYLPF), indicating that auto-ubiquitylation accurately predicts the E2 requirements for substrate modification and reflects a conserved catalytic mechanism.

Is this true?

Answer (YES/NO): YES